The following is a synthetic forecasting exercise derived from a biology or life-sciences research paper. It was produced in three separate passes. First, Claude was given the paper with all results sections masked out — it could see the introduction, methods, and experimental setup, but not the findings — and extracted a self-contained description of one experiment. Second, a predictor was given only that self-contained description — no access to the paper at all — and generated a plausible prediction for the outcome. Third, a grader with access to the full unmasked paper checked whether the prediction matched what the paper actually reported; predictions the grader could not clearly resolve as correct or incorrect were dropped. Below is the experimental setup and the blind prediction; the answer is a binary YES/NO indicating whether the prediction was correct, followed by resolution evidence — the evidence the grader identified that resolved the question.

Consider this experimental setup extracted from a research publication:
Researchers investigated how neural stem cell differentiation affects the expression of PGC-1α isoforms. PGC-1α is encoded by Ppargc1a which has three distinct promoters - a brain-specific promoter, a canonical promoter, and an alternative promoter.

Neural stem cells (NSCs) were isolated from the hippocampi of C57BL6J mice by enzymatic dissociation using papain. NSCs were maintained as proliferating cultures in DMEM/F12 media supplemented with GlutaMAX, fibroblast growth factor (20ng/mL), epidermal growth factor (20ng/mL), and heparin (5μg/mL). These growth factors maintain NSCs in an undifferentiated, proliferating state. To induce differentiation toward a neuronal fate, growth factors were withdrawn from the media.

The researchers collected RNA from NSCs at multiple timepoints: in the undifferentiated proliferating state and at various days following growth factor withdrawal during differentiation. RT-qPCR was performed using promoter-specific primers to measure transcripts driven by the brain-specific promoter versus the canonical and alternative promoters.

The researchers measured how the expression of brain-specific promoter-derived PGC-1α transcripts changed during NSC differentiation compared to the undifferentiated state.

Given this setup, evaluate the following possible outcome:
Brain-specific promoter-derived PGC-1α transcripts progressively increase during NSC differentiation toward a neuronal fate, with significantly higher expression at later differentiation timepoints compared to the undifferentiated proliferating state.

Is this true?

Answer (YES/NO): NO